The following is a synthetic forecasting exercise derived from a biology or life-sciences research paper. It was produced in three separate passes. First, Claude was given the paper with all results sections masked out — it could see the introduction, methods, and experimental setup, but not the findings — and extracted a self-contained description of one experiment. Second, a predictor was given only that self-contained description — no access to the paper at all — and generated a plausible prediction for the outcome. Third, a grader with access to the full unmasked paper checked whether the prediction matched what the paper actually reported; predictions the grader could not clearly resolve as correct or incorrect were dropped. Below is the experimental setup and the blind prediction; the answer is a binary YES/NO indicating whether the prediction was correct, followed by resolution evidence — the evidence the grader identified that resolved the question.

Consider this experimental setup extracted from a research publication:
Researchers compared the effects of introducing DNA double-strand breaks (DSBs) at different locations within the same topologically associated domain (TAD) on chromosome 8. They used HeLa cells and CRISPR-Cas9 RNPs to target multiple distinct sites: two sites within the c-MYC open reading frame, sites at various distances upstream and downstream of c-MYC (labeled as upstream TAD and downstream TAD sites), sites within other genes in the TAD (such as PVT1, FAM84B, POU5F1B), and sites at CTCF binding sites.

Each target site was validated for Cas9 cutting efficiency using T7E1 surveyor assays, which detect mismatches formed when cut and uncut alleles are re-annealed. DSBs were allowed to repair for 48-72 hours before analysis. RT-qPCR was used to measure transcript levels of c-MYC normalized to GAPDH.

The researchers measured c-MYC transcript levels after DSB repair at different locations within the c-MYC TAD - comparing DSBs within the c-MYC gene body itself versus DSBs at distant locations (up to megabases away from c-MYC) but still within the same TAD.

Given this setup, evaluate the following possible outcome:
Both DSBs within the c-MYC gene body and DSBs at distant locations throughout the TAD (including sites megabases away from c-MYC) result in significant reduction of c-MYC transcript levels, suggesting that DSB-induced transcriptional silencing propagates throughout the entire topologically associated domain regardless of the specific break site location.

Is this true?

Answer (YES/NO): YES